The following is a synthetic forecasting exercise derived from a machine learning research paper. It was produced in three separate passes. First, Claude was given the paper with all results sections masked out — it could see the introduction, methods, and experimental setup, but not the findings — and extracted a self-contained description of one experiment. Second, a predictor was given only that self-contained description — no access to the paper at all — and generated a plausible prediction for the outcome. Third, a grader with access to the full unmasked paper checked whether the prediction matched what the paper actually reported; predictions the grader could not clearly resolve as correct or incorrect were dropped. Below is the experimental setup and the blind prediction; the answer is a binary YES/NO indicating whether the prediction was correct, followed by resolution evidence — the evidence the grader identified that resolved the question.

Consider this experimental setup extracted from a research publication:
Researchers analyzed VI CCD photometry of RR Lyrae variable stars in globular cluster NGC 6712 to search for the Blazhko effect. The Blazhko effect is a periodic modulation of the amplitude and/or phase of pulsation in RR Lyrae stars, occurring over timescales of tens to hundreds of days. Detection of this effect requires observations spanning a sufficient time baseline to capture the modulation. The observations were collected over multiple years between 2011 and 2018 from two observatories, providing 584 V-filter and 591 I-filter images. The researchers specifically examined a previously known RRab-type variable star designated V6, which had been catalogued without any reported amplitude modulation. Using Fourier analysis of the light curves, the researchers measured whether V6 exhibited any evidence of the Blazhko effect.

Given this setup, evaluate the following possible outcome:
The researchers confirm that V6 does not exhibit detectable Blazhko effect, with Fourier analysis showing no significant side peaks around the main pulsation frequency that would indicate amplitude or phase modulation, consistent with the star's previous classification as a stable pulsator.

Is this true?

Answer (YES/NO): NO